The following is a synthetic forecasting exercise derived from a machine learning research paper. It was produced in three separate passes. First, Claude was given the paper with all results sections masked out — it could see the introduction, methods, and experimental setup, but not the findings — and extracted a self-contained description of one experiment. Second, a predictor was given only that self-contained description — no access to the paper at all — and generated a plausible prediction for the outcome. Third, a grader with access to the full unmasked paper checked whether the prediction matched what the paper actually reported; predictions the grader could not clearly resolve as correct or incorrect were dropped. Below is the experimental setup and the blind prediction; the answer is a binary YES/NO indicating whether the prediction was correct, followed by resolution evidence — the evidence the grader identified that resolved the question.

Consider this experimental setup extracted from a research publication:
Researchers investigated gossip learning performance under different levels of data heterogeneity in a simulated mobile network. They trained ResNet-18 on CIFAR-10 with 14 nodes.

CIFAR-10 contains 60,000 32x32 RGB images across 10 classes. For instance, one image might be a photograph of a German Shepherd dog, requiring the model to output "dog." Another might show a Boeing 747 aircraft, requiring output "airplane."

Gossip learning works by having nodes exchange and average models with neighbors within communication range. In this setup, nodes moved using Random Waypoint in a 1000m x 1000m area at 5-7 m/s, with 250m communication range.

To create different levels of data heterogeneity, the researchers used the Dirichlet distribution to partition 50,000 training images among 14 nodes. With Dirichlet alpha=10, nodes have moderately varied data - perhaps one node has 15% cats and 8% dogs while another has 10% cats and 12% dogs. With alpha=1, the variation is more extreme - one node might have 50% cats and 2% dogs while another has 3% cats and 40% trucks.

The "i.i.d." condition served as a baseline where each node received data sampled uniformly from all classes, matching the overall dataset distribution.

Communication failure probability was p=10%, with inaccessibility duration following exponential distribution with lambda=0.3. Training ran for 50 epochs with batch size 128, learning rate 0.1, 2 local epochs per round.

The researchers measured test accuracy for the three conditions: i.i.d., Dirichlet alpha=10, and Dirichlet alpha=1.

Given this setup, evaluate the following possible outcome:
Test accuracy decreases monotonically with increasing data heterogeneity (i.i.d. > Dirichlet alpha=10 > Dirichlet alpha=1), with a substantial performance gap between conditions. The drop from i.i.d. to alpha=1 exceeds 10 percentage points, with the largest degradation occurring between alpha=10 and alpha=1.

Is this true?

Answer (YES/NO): YES